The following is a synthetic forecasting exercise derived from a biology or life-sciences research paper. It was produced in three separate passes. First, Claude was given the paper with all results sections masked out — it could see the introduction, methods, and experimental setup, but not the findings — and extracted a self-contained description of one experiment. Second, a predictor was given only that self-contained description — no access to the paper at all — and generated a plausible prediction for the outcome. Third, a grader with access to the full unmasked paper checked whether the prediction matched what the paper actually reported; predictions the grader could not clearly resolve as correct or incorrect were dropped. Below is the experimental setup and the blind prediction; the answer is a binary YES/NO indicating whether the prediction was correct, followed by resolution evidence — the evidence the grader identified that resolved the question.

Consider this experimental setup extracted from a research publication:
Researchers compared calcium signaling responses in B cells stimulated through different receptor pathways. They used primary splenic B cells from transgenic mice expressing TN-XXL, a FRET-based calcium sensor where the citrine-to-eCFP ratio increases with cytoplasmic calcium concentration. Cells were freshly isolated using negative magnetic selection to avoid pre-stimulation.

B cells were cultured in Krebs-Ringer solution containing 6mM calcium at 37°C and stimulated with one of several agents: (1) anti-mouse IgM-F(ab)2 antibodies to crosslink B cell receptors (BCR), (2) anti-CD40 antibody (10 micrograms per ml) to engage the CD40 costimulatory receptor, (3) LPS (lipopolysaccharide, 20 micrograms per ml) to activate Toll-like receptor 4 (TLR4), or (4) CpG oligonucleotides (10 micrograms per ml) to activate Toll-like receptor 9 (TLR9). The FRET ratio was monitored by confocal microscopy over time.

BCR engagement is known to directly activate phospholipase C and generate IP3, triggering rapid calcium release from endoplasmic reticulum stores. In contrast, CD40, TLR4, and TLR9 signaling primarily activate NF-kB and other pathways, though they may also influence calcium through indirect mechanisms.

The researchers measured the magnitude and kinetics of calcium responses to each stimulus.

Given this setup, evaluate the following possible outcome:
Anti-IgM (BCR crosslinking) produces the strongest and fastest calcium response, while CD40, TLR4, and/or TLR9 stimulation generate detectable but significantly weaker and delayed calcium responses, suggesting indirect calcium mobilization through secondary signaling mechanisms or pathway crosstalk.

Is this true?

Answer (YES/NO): NO